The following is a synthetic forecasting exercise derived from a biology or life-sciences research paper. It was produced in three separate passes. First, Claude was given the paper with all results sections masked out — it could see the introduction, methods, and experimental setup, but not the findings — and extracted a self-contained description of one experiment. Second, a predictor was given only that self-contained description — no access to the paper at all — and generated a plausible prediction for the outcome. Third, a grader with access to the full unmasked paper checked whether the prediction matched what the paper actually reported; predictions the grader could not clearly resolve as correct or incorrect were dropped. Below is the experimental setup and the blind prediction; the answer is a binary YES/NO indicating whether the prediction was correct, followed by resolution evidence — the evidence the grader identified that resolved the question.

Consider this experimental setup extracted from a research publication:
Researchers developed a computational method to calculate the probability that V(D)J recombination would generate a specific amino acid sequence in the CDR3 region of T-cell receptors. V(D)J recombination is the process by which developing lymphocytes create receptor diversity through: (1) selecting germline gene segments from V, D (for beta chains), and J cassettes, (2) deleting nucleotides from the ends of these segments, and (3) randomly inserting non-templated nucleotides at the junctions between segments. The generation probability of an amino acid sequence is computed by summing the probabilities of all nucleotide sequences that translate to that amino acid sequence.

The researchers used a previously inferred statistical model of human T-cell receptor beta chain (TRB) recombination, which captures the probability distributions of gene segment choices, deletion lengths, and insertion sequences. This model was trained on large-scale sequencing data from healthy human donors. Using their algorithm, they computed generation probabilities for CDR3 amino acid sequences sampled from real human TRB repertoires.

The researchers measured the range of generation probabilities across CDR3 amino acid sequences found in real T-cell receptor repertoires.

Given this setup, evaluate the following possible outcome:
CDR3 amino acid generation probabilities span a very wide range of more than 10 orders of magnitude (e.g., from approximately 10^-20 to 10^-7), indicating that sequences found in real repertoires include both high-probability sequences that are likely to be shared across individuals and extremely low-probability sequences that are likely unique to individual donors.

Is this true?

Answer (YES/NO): YES